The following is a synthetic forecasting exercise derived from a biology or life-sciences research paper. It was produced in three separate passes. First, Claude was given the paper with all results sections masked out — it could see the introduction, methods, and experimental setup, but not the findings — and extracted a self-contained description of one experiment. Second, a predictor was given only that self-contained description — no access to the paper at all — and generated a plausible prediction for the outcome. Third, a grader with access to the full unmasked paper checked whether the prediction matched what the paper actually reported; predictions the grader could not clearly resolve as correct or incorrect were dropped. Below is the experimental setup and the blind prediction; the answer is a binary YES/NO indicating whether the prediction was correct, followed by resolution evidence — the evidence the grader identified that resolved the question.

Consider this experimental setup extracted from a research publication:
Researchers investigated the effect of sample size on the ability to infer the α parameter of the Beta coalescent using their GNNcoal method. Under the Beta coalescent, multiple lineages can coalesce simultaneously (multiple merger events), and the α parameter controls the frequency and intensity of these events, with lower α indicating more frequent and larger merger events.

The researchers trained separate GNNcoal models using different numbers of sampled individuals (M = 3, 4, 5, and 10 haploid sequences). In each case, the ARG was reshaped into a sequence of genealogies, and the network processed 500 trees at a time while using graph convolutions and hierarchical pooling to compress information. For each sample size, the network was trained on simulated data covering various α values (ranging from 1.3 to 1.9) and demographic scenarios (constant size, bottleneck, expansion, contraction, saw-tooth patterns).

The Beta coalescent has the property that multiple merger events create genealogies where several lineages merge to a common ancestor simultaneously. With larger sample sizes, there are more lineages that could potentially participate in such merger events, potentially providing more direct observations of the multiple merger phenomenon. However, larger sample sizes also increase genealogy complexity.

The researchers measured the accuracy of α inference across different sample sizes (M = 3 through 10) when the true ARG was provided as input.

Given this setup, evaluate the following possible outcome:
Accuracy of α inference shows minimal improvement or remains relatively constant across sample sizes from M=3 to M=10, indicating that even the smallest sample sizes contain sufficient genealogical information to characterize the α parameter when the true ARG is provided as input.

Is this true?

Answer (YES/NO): YES